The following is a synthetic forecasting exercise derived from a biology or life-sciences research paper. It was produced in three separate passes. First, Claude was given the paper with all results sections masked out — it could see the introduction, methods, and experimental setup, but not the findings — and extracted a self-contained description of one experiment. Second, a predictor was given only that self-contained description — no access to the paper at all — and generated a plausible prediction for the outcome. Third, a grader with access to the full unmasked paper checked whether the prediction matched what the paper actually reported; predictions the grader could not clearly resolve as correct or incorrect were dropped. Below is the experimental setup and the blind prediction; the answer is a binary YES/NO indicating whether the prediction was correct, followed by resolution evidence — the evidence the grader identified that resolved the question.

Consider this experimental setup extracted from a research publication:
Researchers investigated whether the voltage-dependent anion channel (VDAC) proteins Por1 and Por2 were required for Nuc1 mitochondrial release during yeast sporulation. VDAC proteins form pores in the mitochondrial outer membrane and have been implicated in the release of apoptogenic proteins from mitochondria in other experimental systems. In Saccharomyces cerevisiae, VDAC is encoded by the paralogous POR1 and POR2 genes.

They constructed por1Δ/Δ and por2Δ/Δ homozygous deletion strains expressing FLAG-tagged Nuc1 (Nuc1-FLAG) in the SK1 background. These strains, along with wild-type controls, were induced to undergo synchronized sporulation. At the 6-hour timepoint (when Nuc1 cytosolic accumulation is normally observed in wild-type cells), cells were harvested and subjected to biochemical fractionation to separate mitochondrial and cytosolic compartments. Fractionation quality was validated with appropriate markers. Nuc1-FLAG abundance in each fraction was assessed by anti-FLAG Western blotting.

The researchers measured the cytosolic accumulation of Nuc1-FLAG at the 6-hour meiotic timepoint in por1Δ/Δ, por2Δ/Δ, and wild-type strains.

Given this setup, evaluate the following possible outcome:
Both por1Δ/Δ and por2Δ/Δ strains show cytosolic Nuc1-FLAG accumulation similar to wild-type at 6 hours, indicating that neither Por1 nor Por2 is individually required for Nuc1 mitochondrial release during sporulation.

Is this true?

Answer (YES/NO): NO